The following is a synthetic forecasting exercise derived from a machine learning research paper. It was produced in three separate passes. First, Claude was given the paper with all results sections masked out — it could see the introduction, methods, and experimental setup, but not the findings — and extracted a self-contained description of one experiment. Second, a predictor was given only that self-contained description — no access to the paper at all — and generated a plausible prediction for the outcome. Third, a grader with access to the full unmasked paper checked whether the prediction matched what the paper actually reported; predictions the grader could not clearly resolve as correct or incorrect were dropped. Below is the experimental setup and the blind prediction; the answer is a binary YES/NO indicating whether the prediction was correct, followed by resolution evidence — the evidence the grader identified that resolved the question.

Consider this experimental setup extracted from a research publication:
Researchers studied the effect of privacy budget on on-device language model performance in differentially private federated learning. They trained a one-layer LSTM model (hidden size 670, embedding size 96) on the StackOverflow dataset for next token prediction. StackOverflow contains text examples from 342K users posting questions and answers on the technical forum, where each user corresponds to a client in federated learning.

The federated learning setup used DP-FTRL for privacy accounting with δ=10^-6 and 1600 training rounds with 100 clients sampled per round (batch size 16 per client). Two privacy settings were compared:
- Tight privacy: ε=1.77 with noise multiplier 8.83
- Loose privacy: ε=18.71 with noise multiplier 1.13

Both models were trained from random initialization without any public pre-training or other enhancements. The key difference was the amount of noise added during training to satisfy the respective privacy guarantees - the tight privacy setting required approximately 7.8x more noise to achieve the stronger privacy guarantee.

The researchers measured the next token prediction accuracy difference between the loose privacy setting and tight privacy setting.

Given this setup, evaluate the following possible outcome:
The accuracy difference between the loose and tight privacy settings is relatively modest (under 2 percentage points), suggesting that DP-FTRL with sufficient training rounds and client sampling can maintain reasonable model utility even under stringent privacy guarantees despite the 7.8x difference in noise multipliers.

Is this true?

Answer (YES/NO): NO